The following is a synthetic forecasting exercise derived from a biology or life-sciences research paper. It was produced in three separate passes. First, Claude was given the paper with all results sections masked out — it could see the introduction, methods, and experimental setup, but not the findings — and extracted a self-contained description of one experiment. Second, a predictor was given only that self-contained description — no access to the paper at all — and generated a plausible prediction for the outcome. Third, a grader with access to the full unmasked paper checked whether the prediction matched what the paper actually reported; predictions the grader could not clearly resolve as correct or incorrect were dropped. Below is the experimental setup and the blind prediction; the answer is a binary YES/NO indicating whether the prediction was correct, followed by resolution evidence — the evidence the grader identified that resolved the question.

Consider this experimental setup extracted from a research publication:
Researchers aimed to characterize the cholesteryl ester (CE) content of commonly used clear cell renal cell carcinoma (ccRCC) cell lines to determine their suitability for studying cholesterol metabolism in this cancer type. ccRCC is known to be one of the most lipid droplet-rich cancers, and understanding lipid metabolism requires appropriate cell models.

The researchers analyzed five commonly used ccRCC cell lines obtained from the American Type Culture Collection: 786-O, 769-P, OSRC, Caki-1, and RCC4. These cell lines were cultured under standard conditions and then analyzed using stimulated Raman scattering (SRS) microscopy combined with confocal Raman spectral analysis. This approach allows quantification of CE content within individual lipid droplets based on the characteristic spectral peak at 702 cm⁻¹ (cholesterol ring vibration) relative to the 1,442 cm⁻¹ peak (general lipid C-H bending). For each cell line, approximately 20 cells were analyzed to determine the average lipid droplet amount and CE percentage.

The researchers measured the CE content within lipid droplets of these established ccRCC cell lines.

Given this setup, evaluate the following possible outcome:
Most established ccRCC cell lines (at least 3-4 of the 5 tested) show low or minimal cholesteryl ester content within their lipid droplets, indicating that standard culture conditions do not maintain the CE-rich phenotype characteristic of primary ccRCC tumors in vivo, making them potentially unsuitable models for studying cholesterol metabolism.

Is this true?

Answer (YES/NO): YES